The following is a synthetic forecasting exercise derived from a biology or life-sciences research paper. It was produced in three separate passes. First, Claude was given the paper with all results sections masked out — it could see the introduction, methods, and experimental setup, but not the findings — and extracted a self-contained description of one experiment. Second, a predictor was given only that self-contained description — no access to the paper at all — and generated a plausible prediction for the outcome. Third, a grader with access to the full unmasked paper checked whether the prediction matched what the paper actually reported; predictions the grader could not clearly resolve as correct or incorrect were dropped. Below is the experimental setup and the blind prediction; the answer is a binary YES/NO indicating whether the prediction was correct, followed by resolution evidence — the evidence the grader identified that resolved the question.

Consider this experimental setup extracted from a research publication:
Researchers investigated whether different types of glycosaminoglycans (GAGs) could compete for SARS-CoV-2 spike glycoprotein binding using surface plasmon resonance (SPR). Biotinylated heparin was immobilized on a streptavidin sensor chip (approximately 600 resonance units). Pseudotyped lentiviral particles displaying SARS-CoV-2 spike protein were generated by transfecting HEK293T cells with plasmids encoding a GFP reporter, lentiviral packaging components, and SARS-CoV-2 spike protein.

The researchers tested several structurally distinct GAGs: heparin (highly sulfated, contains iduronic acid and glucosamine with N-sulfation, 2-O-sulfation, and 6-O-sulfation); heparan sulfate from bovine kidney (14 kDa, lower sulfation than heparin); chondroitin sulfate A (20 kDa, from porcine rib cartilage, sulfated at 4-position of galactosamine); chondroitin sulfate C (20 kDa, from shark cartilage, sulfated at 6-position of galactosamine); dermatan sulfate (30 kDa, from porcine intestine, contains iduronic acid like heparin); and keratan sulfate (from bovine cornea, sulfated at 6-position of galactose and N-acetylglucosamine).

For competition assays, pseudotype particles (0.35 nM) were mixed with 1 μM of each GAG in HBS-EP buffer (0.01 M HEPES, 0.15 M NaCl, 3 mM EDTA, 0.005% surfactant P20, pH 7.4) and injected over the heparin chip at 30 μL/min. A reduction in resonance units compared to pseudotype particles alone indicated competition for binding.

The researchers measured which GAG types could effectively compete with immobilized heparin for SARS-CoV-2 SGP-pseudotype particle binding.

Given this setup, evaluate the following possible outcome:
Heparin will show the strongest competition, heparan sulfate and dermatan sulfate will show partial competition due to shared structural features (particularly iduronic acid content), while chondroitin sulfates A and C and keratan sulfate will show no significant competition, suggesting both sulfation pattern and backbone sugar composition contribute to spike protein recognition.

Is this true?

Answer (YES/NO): YES